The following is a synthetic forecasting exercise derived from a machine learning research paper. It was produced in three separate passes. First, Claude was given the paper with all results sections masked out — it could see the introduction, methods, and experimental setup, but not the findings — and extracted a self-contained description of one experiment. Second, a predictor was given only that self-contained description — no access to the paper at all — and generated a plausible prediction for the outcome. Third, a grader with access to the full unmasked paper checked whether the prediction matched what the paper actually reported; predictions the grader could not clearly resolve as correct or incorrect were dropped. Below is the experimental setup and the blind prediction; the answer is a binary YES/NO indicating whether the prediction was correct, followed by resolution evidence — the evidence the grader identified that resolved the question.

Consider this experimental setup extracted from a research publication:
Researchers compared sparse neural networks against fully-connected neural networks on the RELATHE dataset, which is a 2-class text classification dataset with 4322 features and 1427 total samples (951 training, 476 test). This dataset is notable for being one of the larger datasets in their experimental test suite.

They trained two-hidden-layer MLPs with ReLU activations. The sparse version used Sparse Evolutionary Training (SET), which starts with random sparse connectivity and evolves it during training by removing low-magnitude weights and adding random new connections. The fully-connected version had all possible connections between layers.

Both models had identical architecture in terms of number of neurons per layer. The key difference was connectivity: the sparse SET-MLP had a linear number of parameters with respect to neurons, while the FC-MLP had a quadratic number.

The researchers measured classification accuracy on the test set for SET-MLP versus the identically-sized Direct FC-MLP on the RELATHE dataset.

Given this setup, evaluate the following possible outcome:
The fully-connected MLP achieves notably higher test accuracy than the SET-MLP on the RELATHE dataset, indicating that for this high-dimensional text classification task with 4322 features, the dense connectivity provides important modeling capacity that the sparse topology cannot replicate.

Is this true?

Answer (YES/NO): NO